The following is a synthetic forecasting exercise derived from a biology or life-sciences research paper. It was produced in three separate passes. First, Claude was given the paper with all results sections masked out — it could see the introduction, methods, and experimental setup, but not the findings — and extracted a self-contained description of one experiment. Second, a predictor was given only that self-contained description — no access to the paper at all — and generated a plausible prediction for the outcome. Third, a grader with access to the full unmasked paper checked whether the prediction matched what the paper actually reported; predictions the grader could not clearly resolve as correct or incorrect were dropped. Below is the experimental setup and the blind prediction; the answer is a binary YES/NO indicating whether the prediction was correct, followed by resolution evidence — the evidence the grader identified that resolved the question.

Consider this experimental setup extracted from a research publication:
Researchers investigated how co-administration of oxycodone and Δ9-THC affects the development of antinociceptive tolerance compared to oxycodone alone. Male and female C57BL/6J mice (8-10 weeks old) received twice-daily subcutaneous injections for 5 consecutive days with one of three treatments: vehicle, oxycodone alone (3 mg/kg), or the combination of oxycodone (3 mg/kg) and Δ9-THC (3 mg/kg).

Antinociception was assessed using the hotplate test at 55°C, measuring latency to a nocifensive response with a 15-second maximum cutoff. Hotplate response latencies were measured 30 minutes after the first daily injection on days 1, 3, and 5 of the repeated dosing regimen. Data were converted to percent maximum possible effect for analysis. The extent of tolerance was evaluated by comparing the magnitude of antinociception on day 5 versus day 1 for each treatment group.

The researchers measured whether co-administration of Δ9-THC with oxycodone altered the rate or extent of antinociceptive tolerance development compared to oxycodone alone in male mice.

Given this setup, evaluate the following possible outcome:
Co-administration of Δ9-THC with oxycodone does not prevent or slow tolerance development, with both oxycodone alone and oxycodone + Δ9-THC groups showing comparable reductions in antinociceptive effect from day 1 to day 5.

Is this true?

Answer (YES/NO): NO